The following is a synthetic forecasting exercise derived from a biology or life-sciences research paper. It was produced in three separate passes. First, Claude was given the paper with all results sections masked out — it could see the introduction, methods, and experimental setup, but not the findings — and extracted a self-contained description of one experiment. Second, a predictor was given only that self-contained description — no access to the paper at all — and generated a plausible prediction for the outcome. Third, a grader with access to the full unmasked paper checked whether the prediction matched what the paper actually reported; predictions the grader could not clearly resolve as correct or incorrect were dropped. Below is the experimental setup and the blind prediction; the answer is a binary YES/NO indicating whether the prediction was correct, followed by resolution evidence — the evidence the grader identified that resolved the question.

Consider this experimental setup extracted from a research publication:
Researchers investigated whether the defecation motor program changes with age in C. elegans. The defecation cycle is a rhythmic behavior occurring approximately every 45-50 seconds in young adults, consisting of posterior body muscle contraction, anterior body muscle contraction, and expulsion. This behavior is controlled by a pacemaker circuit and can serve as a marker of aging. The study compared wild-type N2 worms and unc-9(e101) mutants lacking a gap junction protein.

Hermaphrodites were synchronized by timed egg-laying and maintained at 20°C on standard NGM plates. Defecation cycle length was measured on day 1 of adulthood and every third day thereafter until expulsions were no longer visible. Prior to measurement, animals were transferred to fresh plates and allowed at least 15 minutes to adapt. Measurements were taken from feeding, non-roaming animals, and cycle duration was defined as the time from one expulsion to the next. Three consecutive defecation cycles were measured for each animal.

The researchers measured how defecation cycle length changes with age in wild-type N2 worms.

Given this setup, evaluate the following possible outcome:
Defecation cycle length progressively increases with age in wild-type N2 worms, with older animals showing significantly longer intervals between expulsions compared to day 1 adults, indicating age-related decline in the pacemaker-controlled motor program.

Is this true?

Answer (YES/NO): YES